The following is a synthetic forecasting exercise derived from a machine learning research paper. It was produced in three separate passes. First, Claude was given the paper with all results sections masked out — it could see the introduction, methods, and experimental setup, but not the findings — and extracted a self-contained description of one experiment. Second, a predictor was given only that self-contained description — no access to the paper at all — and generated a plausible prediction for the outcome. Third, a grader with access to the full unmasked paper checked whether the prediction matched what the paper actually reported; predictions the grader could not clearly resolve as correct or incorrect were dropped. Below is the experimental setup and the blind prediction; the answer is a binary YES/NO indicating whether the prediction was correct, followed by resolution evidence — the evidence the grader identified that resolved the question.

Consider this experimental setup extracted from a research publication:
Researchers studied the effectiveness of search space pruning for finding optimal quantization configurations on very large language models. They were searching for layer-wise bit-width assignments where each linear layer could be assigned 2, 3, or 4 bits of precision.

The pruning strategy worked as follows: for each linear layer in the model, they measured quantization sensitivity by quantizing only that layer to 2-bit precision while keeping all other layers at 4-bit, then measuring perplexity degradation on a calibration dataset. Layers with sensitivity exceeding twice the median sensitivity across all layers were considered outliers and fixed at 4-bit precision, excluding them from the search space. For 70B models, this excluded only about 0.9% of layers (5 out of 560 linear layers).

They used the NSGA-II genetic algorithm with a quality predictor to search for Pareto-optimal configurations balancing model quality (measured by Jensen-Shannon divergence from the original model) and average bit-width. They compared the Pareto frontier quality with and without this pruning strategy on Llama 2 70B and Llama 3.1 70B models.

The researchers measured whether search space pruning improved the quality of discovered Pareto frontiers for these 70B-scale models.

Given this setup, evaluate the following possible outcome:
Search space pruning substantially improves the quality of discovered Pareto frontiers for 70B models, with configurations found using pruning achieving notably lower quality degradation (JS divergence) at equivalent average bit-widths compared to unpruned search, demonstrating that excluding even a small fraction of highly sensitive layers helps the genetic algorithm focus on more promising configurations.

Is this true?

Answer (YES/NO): YES